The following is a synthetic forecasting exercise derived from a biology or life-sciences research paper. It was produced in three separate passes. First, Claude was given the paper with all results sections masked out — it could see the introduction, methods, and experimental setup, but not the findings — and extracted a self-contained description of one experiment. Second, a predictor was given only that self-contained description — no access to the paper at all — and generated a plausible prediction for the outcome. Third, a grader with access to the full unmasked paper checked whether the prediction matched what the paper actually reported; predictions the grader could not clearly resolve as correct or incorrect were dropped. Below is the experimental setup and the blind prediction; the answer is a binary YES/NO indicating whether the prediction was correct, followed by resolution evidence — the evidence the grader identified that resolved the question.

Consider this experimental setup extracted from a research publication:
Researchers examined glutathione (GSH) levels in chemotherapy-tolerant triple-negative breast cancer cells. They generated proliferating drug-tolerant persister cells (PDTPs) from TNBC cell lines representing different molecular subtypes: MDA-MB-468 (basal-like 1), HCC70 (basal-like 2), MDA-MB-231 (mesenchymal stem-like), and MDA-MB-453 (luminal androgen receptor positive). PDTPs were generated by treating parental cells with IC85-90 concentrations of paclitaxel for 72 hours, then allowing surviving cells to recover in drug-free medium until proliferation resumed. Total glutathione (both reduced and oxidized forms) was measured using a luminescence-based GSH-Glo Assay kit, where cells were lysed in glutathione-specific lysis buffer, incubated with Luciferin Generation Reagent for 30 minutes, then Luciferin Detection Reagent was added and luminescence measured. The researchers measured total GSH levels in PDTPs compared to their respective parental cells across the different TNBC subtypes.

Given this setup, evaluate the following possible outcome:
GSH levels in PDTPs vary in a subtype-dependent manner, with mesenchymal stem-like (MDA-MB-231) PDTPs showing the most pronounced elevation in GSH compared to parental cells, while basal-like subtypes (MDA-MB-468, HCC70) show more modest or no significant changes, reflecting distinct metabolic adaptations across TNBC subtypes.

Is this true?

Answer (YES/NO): NO